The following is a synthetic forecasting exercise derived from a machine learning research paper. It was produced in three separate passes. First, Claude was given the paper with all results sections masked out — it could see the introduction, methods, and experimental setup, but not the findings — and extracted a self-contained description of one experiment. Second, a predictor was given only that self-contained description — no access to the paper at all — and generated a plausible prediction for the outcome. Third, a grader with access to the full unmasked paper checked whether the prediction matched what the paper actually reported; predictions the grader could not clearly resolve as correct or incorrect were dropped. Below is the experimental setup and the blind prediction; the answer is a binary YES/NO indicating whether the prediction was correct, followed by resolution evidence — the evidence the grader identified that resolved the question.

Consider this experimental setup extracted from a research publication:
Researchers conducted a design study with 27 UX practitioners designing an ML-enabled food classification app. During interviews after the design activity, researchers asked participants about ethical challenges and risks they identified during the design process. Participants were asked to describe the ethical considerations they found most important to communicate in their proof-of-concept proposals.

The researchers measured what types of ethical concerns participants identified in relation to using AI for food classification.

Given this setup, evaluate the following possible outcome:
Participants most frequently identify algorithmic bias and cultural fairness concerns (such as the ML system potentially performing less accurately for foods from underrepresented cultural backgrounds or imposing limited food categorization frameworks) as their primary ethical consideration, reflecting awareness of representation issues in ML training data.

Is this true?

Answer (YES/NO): NO